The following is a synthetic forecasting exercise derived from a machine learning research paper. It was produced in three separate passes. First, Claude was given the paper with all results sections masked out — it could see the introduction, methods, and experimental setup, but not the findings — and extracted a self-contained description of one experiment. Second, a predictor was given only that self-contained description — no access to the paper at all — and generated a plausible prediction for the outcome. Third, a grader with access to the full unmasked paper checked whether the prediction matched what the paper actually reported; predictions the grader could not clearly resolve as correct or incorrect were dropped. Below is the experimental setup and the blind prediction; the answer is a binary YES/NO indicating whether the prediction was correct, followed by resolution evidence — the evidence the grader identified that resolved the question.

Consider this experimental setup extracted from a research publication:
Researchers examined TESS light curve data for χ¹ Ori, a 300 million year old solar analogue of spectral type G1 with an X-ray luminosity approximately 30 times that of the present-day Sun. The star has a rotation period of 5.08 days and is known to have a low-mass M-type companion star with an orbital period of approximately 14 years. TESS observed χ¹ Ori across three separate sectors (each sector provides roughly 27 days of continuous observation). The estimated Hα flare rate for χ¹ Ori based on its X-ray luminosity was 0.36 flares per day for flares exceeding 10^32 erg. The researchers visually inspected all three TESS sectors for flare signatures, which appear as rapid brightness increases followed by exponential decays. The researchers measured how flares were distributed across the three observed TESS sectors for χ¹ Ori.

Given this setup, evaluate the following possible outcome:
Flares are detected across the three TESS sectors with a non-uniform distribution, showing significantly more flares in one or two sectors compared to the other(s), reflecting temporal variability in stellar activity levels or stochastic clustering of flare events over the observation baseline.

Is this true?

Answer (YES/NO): YES